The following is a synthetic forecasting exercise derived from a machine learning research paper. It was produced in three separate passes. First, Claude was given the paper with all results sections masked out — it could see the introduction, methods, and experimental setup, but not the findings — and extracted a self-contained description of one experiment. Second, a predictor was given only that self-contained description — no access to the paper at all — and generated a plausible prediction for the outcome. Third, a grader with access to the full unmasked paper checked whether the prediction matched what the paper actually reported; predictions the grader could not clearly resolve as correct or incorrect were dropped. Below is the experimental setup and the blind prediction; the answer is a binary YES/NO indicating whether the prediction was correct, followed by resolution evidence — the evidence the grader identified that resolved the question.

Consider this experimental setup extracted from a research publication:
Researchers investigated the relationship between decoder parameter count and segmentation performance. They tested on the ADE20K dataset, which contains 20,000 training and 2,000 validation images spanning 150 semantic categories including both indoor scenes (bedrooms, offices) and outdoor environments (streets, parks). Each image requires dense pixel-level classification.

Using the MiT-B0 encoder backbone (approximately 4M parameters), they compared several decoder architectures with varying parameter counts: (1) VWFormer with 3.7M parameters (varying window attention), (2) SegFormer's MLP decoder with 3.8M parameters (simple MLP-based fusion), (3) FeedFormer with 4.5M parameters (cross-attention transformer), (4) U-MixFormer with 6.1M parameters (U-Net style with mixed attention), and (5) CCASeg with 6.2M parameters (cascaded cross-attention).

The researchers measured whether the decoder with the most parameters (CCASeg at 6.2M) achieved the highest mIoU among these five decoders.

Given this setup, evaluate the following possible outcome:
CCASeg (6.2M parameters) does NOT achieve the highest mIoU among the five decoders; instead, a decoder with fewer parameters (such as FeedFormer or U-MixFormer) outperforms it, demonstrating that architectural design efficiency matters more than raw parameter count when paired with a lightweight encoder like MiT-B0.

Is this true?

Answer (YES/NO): NO